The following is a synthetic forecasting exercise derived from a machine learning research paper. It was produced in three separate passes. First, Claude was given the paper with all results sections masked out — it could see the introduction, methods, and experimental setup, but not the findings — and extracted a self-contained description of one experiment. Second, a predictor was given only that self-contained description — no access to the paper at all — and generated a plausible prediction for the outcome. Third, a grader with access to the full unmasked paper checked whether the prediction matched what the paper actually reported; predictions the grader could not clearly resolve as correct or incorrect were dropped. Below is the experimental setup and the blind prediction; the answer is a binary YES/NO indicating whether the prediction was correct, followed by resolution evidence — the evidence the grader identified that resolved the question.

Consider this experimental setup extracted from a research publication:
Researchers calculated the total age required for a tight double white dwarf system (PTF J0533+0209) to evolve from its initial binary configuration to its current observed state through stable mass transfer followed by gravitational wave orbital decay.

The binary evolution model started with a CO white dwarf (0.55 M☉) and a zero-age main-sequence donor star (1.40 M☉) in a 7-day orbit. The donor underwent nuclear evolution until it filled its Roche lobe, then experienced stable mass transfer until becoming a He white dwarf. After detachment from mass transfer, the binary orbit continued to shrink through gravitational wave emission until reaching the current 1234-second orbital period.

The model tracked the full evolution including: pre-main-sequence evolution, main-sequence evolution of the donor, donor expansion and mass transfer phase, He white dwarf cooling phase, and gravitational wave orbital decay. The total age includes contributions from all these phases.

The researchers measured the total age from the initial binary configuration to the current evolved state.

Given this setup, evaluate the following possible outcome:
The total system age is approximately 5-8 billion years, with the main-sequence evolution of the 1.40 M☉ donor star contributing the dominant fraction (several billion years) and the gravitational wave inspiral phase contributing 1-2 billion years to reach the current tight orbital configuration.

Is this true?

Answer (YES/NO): NO